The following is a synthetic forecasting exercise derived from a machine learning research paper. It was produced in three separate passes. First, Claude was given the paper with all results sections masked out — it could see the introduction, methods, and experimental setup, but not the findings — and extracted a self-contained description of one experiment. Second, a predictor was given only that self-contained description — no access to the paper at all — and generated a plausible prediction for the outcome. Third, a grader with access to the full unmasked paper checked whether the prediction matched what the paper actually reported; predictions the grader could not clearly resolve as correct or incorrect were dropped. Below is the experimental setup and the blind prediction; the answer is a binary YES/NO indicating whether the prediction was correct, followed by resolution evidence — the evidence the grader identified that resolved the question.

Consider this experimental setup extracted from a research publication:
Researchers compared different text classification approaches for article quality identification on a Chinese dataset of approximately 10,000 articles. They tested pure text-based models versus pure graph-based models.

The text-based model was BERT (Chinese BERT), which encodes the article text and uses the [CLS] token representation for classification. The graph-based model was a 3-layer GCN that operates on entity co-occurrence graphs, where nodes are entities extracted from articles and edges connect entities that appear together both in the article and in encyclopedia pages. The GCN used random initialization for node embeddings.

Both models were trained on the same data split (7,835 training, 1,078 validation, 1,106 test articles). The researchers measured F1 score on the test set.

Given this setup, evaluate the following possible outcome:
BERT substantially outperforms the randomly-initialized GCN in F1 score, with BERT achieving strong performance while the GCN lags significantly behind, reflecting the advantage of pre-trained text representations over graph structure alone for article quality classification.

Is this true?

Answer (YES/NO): NO